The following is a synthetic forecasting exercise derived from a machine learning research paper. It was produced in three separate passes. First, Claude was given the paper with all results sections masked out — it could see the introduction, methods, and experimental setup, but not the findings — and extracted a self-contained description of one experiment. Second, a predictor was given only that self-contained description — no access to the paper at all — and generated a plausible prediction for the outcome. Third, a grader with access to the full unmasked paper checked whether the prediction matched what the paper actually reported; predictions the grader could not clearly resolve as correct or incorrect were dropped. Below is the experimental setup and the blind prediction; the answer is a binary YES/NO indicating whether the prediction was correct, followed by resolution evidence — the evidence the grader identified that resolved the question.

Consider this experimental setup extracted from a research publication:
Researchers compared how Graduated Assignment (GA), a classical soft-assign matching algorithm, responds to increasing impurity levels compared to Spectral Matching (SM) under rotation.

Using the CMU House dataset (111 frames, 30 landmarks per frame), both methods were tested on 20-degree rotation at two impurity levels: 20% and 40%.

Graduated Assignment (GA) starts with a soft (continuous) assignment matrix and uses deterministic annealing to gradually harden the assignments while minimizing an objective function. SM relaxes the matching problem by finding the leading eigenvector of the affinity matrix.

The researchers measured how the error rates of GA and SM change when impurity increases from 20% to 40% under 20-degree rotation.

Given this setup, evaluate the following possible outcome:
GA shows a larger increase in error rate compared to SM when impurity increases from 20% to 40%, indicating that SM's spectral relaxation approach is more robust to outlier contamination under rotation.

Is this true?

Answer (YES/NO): NO